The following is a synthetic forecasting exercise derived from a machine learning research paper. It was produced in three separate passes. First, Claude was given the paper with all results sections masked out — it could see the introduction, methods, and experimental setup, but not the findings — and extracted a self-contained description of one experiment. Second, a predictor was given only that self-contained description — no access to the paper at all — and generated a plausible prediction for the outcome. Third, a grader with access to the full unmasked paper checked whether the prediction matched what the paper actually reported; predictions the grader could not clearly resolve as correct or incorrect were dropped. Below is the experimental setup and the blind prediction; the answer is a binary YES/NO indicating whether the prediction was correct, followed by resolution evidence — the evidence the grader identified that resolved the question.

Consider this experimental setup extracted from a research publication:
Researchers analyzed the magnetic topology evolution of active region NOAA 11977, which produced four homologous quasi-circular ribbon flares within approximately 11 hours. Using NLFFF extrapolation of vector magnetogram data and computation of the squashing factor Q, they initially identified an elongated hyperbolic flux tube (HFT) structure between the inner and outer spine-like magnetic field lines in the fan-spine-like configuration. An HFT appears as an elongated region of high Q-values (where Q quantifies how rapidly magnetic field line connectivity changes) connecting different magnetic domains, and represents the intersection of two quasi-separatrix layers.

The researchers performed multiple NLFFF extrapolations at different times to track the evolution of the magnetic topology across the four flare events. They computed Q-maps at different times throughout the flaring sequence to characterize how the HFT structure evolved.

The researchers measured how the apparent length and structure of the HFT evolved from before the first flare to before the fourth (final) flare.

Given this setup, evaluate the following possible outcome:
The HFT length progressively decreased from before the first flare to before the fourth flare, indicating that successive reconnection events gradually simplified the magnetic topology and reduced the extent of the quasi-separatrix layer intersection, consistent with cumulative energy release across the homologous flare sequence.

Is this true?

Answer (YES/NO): YES